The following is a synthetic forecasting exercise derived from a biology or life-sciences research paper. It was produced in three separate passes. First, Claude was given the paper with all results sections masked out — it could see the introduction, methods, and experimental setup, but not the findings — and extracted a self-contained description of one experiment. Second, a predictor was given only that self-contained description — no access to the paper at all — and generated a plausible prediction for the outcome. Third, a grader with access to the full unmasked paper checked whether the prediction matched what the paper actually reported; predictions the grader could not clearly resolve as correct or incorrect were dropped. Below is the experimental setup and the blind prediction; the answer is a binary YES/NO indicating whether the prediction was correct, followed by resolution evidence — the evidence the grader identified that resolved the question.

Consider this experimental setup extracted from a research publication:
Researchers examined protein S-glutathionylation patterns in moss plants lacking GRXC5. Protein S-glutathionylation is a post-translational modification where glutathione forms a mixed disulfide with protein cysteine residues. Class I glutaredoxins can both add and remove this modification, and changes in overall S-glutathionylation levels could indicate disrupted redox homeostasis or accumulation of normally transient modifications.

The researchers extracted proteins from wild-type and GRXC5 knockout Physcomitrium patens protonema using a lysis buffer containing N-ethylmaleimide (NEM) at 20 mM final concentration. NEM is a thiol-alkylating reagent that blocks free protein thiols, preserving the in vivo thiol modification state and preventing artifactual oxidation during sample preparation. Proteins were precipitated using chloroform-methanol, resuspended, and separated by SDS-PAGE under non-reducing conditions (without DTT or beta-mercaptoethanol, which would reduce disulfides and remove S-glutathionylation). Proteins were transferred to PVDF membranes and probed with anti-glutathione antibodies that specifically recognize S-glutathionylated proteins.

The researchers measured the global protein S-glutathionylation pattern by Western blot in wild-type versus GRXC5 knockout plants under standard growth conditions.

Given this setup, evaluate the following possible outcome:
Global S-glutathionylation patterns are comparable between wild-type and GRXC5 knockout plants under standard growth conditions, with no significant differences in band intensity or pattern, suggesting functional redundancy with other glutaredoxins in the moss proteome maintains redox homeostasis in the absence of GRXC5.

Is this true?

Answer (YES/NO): NO